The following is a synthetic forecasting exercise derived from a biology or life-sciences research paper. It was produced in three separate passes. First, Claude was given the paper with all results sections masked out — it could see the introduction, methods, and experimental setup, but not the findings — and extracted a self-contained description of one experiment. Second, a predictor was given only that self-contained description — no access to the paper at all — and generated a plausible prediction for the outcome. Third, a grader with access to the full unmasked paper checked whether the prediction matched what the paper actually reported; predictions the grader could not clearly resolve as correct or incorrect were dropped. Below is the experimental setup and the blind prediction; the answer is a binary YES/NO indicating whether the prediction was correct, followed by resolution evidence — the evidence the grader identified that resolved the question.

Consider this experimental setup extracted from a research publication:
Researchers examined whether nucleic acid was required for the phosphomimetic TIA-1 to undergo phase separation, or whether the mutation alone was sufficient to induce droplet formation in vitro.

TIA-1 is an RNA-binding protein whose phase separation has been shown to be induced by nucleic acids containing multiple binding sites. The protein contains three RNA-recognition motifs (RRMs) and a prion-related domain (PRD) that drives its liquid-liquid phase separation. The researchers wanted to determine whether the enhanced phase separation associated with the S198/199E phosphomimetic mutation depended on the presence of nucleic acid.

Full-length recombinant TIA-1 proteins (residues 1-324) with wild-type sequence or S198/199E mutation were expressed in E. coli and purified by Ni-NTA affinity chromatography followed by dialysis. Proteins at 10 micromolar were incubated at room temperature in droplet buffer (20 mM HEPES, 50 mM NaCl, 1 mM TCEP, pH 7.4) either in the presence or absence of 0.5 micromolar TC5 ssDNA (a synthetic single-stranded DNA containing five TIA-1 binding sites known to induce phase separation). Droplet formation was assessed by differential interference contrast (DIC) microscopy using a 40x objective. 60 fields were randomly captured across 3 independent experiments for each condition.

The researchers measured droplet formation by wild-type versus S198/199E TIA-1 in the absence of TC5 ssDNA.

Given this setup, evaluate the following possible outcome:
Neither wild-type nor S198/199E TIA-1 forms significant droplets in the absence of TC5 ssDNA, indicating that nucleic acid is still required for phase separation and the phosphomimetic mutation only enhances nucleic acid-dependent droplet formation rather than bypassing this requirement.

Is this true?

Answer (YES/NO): NO